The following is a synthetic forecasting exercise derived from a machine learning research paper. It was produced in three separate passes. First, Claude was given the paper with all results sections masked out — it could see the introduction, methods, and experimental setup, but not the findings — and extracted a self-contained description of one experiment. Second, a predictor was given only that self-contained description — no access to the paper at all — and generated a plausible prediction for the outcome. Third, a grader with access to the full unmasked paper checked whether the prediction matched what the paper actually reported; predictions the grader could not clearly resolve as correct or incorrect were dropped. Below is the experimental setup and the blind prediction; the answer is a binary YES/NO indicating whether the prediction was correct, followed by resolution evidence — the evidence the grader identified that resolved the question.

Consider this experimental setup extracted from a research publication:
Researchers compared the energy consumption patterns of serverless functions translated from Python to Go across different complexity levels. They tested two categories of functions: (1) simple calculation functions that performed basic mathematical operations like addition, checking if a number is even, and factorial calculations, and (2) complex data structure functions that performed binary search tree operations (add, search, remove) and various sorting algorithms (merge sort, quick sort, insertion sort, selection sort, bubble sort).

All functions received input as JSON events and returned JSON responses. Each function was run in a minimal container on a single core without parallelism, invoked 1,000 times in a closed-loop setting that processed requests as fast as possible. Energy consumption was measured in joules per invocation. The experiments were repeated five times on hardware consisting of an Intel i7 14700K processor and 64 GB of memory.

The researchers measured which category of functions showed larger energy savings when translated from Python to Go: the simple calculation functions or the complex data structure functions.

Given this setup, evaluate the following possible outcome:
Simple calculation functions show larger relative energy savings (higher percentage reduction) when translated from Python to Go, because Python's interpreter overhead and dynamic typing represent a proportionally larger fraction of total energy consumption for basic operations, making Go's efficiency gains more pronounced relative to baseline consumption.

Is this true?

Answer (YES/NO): NO